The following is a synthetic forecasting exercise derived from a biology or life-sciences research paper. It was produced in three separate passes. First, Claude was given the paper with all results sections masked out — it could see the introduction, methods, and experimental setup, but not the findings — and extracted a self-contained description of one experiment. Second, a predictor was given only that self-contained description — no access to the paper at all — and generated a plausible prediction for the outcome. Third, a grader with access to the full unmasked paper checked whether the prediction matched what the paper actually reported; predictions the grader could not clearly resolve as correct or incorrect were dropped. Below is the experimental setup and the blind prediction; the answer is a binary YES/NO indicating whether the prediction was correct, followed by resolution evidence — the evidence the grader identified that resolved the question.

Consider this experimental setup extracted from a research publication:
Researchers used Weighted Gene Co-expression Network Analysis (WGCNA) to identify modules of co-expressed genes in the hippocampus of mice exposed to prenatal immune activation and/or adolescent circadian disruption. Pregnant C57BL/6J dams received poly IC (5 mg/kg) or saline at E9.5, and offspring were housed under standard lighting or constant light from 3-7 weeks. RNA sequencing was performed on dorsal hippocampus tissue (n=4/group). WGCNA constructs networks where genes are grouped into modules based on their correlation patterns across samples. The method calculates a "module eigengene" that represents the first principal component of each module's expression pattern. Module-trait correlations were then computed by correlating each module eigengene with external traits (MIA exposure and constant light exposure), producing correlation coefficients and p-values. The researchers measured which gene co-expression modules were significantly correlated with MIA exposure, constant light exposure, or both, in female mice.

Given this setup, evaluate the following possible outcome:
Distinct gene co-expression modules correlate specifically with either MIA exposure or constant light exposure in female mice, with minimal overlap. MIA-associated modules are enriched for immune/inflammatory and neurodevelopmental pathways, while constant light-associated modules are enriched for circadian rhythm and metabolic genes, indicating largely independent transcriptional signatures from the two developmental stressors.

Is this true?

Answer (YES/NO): NO